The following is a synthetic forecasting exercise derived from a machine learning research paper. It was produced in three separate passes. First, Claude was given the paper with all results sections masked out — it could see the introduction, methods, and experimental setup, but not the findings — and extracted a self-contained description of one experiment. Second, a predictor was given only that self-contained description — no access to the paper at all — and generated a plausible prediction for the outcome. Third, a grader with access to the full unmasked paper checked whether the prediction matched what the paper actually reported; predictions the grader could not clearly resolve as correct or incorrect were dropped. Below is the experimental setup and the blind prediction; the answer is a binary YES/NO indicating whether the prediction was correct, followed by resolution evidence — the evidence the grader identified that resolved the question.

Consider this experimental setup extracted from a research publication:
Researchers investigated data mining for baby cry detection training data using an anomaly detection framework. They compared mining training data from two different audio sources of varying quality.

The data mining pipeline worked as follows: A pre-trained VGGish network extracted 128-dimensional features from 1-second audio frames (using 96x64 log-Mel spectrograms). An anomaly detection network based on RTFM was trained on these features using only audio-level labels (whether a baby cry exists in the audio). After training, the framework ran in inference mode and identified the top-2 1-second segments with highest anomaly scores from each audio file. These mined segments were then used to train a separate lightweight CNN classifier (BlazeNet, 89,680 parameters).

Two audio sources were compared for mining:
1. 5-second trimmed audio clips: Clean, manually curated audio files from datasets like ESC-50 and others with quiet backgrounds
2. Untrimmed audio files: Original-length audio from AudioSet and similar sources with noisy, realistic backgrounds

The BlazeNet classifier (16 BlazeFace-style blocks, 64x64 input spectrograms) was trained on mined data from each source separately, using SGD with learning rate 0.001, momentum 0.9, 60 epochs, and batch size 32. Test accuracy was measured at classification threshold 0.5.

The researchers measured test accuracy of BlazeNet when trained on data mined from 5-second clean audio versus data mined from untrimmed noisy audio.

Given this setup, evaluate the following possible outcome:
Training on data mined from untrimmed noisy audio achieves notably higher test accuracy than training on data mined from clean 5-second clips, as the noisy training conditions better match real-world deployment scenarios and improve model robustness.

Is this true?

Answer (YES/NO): NO